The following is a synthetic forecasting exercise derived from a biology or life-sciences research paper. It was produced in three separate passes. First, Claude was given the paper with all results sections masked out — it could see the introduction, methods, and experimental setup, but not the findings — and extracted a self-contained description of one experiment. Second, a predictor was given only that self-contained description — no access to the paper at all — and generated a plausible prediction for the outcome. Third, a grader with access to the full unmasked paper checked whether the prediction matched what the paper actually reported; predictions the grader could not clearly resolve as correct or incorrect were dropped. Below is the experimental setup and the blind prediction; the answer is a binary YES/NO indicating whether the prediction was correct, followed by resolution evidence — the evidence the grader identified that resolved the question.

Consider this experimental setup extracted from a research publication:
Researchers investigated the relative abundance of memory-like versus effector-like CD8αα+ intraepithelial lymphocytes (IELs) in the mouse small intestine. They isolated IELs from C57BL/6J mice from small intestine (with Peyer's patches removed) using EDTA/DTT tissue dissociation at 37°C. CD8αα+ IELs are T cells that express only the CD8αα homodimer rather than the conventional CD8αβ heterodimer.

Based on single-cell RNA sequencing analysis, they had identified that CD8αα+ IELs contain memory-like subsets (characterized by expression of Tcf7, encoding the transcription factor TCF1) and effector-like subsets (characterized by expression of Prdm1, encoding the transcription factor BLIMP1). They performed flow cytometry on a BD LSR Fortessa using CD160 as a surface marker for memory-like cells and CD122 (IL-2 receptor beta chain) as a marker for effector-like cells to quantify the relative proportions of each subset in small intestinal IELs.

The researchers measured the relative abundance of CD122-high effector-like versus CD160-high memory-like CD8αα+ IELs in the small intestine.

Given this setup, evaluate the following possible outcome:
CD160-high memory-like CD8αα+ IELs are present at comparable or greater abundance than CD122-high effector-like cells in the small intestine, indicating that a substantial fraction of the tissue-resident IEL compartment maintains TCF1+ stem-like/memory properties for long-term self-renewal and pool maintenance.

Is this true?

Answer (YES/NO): NO